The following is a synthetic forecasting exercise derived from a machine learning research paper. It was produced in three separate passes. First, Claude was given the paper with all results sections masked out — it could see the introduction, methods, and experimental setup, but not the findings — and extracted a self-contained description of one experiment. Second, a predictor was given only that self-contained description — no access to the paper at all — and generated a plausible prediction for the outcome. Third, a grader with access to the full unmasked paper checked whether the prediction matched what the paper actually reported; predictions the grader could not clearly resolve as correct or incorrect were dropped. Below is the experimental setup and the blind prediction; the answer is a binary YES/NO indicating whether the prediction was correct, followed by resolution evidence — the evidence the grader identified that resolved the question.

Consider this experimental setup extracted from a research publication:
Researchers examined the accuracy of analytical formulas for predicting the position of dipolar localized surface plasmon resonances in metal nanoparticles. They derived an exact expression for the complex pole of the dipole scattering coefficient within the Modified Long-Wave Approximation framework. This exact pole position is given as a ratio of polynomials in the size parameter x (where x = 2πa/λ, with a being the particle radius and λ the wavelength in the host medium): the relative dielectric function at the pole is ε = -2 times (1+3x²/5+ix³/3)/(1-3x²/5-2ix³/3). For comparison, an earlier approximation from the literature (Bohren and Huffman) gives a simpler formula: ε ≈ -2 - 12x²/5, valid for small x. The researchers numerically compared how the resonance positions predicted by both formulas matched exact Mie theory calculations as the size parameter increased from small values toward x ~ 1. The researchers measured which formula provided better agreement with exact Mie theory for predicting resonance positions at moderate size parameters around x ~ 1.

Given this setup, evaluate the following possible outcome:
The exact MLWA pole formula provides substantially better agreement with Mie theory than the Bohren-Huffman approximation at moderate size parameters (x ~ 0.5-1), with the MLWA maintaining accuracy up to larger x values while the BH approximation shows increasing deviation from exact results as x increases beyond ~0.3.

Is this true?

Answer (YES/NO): NO